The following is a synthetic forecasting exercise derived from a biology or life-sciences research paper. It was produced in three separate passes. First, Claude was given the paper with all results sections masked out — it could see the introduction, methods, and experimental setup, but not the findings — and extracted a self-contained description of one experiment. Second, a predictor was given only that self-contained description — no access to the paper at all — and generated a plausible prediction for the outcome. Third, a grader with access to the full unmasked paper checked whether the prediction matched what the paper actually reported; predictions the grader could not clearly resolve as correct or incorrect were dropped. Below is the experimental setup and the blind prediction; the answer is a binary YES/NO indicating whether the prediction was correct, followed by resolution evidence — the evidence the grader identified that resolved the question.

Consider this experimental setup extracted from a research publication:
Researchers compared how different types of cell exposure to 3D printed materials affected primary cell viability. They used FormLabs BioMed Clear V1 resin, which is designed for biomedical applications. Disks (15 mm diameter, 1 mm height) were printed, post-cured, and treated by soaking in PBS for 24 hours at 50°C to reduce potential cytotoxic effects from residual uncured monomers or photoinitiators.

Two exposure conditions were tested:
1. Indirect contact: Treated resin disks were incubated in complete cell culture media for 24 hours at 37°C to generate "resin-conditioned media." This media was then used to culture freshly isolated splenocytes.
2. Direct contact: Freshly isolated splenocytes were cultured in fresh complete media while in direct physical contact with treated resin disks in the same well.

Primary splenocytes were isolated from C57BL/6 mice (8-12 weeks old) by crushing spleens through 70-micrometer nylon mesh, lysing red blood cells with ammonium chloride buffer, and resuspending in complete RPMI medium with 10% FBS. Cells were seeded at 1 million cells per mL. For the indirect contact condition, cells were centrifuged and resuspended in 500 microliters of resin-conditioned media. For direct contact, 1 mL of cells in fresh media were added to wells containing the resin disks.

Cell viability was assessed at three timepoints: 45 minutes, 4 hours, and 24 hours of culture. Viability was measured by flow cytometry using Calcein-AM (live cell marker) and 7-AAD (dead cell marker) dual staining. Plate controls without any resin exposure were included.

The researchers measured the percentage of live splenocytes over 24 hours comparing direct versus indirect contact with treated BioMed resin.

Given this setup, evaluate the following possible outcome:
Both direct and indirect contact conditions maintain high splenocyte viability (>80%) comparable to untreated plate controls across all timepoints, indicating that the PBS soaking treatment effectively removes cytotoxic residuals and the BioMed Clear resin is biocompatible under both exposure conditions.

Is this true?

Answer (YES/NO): NO